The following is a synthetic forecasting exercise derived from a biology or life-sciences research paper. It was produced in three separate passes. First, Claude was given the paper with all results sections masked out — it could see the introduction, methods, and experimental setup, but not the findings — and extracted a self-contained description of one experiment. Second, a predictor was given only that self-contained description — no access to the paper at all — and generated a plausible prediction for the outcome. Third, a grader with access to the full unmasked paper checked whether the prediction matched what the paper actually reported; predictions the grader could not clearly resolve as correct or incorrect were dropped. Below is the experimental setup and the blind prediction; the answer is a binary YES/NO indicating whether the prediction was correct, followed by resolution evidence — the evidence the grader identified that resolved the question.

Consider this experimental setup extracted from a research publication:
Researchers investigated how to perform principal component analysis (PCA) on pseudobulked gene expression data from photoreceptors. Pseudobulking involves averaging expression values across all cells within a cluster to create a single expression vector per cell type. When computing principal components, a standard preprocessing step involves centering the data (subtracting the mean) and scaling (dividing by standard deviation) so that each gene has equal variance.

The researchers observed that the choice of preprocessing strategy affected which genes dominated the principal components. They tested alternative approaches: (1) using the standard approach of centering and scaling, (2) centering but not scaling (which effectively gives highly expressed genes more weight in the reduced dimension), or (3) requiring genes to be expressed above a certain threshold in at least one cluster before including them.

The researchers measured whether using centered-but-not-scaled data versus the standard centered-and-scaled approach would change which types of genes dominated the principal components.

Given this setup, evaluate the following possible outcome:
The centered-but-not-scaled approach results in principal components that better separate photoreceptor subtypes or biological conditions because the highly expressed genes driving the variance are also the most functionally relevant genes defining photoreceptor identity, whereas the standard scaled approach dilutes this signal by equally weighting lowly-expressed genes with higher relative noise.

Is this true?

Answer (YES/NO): NO